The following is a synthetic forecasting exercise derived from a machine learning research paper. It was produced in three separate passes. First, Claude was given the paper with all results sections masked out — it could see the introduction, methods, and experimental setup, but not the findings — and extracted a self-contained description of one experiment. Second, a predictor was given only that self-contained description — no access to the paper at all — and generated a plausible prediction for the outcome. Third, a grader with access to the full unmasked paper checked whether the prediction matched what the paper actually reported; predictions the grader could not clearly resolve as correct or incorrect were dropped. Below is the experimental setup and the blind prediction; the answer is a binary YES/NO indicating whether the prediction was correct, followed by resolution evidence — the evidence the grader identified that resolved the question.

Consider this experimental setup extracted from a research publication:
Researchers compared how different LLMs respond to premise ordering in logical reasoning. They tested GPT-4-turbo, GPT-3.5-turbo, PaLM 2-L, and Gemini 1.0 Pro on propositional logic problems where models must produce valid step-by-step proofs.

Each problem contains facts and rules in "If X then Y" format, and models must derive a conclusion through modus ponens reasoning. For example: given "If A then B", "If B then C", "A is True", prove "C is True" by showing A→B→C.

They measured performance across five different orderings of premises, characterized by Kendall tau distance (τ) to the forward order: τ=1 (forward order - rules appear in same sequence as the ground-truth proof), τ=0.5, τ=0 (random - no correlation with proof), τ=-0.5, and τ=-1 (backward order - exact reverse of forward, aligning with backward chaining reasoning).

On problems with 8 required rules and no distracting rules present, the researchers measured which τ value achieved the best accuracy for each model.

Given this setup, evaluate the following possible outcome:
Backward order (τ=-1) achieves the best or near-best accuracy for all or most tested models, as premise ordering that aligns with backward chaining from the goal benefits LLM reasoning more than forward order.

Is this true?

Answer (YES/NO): NO